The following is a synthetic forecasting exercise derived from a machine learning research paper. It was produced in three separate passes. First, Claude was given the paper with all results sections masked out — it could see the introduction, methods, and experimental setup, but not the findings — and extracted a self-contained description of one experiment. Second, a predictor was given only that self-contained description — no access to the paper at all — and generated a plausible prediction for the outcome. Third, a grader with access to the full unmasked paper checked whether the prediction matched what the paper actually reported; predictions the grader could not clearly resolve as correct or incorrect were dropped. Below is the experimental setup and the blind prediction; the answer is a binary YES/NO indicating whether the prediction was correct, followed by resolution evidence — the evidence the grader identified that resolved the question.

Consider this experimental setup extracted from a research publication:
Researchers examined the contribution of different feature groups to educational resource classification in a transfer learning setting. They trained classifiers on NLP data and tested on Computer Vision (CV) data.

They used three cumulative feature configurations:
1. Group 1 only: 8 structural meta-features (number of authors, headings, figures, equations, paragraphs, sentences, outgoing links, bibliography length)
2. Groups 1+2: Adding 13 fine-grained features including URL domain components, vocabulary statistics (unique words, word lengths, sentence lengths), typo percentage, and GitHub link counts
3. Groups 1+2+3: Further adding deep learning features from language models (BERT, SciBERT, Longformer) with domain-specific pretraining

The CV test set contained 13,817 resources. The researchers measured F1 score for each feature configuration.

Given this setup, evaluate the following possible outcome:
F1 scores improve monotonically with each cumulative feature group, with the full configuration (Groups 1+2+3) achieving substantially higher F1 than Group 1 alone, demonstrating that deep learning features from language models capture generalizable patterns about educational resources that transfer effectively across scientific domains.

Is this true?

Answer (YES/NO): YES